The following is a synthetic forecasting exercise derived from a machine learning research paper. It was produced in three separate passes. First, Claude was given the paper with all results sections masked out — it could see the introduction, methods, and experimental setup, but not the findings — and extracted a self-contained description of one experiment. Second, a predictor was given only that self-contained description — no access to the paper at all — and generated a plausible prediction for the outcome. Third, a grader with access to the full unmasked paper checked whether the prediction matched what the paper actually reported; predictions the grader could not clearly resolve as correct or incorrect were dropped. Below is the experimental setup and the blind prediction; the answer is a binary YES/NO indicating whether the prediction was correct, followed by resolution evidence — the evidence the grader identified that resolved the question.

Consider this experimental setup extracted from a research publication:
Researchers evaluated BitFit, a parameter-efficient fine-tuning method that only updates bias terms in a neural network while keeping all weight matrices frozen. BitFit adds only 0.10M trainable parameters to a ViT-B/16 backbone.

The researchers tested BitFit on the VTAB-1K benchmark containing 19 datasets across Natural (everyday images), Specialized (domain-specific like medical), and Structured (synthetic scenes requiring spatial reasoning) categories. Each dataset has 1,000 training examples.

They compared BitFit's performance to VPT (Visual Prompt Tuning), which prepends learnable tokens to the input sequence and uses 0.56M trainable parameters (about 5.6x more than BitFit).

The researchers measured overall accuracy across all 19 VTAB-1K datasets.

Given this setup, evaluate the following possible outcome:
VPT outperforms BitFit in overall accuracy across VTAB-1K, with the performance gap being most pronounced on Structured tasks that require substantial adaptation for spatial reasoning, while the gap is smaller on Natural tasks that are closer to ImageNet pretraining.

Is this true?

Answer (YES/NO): YES